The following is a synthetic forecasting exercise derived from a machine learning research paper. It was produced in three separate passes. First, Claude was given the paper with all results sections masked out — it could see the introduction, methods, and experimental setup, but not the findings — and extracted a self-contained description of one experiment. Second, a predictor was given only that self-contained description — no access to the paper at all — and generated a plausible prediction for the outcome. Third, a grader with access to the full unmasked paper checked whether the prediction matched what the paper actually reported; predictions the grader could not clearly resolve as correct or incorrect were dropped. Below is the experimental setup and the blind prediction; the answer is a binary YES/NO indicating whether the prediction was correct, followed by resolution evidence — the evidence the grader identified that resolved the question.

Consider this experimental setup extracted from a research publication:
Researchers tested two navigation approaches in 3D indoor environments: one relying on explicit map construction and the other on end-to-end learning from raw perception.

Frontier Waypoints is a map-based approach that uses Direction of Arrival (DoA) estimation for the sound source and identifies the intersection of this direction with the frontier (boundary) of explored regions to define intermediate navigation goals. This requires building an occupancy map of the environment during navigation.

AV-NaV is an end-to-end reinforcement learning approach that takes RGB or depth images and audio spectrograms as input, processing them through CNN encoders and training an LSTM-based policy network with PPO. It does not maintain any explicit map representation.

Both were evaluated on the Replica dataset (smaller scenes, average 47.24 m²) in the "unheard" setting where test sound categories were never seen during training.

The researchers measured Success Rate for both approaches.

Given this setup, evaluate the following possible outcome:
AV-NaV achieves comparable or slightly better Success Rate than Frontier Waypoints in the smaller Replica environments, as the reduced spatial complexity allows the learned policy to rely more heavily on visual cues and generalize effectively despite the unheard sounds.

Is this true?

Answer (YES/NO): NO